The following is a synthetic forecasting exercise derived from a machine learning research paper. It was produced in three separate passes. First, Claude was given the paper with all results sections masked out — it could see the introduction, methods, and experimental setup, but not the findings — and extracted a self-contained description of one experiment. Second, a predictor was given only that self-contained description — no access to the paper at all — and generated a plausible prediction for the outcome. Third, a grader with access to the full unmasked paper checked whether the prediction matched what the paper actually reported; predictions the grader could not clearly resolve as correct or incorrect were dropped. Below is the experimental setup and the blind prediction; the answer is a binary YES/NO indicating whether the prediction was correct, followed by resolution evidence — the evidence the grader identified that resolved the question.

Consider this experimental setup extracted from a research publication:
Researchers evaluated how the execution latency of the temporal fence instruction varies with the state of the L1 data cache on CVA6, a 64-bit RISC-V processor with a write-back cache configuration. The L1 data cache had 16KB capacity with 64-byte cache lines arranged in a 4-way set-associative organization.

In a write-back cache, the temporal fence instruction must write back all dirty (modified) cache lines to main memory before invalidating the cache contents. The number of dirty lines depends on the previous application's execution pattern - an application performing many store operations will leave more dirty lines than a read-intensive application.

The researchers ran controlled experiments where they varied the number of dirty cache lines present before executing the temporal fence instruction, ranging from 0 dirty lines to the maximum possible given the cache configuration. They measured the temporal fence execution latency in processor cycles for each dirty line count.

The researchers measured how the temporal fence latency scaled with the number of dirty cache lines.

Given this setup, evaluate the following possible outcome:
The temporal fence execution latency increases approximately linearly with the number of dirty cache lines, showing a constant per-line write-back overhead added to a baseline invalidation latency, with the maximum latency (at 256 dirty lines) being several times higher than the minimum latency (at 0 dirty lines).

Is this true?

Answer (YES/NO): YES